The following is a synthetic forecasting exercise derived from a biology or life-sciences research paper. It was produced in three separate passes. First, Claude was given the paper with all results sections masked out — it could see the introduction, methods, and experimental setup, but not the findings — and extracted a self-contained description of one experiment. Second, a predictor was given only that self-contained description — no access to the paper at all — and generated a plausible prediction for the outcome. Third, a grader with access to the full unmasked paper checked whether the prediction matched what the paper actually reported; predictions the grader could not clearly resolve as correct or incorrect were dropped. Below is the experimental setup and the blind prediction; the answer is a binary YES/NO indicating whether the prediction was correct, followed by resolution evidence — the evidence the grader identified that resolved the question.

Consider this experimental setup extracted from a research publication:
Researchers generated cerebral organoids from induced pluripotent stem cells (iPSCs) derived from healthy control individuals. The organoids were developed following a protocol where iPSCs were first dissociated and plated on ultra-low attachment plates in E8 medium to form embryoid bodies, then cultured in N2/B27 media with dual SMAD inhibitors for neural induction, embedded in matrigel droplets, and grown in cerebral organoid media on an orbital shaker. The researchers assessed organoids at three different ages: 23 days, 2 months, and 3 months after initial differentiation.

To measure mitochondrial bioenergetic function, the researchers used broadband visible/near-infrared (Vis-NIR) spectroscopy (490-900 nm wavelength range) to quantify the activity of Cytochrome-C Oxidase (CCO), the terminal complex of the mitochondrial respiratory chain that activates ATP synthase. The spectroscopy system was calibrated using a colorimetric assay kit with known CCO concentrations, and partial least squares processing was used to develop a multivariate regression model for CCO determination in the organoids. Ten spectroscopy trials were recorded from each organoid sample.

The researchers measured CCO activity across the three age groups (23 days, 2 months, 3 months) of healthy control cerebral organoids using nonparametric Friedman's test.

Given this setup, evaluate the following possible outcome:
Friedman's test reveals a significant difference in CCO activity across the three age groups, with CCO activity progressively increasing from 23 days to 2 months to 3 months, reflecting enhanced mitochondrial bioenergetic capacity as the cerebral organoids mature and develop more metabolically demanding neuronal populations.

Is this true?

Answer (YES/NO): NO